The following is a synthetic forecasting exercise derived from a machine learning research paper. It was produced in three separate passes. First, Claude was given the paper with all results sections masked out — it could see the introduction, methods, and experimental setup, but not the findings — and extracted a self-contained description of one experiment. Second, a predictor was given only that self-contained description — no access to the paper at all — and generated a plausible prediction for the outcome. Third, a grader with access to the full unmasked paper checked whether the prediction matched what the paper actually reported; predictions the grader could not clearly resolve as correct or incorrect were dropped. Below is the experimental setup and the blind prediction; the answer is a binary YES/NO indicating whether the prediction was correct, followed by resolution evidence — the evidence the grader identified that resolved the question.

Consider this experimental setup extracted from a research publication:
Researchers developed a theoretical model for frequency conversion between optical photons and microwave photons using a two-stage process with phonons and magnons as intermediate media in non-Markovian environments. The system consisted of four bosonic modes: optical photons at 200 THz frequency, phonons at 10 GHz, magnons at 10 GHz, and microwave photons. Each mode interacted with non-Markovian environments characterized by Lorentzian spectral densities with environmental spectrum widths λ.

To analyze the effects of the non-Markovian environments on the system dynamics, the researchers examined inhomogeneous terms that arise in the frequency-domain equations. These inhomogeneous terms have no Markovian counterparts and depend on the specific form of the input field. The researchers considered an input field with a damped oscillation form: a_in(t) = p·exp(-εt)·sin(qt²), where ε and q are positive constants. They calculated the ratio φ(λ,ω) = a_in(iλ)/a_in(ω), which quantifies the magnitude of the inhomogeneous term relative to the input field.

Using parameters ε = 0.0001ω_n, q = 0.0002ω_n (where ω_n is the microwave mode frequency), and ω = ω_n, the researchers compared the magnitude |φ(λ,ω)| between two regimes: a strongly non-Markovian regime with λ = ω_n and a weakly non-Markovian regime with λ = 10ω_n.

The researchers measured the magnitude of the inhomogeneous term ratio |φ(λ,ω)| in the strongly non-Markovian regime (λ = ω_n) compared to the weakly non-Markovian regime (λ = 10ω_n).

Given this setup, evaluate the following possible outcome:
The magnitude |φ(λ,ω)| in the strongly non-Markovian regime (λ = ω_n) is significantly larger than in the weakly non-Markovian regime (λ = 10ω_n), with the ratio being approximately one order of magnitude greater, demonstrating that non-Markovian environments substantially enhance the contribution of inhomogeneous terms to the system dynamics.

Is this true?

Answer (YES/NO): NO